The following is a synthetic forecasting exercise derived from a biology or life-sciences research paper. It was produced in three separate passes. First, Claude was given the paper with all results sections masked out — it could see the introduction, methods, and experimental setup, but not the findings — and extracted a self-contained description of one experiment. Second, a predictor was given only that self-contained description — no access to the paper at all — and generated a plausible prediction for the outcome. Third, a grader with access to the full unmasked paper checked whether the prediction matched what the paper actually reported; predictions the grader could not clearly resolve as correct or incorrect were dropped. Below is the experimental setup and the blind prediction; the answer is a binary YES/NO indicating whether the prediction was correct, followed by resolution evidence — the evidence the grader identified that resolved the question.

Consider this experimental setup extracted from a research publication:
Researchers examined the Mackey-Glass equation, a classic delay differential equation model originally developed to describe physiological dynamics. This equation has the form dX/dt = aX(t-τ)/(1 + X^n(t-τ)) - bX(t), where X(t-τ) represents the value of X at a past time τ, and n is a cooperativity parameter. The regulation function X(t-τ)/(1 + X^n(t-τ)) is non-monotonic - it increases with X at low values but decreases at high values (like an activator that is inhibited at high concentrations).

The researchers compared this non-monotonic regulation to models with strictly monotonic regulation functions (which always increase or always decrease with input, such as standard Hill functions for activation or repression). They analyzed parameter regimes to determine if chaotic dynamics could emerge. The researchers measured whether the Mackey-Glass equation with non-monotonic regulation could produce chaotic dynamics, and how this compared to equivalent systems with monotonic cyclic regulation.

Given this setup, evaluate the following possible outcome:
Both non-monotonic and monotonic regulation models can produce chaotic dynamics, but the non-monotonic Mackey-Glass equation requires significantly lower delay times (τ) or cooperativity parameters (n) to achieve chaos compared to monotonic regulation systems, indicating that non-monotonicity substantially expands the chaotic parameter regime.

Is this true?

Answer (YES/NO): NO